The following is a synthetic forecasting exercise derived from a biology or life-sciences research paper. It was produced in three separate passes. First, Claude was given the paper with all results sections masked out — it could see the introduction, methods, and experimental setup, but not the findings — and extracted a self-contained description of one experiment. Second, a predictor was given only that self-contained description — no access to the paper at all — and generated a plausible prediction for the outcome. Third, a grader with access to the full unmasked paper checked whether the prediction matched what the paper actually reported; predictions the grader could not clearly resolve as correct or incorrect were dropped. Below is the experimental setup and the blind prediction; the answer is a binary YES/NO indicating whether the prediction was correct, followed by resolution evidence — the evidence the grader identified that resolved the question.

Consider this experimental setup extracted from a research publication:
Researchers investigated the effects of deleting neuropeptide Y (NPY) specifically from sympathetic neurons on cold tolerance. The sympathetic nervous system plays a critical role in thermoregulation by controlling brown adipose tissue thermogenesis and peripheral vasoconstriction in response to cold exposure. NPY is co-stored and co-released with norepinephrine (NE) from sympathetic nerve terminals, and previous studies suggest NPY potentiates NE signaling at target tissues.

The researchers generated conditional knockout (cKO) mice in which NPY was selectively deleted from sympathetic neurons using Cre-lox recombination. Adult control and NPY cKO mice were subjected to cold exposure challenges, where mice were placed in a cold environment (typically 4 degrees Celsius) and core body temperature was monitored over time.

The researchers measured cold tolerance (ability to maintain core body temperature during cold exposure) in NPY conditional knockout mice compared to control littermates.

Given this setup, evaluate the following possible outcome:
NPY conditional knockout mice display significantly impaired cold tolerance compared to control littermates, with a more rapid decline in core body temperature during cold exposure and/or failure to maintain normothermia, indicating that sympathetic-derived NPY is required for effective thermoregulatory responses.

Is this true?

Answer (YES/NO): YES